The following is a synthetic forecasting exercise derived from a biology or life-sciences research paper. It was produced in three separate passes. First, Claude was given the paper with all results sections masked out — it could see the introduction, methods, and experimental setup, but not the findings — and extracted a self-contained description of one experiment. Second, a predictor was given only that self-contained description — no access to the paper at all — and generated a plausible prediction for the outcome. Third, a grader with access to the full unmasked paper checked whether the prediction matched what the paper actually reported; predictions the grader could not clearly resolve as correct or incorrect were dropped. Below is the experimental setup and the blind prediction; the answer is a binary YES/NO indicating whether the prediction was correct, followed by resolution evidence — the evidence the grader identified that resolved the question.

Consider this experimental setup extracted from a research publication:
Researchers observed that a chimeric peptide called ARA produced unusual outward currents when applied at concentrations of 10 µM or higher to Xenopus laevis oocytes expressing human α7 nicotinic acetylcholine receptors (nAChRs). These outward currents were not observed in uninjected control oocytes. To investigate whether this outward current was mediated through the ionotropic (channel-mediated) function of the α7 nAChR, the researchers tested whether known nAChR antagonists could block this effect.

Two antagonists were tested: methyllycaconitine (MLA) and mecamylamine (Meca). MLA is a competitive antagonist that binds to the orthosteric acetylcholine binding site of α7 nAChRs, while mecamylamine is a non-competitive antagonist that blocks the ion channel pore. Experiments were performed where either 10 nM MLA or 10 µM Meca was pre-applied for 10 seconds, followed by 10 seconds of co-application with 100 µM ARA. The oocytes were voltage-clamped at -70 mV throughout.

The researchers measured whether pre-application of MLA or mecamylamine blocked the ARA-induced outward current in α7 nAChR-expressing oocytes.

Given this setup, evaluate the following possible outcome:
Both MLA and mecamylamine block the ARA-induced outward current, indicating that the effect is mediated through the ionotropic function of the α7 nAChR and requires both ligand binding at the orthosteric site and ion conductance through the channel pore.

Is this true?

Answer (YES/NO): NO